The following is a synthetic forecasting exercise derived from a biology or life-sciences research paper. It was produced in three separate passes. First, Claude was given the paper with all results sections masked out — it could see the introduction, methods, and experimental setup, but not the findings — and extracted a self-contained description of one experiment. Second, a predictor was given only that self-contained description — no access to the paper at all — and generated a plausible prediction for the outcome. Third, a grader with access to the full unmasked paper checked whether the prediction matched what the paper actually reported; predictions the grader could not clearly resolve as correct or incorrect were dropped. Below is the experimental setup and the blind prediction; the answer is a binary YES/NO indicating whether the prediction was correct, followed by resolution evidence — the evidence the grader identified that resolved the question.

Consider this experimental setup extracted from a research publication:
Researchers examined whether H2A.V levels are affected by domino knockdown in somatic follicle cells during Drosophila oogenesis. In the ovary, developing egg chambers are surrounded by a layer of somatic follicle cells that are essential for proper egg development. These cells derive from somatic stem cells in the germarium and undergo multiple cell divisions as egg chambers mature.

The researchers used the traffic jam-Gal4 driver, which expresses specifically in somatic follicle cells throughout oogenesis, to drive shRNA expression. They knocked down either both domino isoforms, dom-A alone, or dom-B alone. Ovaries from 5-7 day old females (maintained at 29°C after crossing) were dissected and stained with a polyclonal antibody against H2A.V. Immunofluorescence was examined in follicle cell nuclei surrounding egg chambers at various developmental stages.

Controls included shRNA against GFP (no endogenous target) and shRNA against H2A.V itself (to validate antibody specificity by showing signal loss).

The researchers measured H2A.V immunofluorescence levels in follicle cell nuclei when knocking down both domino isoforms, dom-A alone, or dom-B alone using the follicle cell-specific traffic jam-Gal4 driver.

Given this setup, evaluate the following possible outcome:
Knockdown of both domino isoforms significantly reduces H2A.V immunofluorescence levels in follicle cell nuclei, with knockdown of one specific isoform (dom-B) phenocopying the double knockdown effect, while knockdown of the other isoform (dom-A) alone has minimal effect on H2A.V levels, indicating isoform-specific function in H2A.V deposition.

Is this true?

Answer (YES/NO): YES